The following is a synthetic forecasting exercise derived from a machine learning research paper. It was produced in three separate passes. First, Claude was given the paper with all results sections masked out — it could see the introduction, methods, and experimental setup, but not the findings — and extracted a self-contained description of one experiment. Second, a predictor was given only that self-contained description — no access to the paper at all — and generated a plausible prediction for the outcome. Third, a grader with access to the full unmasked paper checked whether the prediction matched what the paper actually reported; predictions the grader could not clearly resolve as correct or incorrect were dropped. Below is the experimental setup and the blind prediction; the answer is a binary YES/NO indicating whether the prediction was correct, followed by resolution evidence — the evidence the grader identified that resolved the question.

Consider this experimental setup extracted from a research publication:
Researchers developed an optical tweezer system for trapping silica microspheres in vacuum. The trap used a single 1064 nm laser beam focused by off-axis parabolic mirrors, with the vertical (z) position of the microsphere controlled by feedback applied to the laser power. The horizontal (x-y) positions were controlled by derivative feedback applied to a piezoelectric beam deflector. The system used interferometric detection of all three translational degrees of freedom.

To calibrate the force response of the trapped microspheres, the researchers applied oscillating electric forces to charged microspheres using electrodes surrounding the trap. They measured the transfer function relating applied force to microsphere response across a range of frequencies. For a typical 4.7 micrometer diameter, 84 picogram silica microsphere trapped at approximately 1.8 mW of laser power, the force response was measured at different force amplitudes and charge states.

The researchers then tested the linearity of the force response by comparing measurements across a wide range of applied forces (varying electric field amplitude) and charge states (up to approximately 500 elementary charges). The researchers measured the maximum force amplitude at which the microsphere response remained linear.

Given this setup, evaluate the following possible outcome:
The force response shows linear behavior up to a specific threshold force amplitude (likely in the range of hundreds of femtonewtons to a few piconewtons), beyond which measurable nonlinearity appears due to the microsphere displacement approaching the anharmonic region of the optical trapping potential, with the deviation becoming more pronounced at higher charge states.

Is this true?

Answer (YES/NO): NO